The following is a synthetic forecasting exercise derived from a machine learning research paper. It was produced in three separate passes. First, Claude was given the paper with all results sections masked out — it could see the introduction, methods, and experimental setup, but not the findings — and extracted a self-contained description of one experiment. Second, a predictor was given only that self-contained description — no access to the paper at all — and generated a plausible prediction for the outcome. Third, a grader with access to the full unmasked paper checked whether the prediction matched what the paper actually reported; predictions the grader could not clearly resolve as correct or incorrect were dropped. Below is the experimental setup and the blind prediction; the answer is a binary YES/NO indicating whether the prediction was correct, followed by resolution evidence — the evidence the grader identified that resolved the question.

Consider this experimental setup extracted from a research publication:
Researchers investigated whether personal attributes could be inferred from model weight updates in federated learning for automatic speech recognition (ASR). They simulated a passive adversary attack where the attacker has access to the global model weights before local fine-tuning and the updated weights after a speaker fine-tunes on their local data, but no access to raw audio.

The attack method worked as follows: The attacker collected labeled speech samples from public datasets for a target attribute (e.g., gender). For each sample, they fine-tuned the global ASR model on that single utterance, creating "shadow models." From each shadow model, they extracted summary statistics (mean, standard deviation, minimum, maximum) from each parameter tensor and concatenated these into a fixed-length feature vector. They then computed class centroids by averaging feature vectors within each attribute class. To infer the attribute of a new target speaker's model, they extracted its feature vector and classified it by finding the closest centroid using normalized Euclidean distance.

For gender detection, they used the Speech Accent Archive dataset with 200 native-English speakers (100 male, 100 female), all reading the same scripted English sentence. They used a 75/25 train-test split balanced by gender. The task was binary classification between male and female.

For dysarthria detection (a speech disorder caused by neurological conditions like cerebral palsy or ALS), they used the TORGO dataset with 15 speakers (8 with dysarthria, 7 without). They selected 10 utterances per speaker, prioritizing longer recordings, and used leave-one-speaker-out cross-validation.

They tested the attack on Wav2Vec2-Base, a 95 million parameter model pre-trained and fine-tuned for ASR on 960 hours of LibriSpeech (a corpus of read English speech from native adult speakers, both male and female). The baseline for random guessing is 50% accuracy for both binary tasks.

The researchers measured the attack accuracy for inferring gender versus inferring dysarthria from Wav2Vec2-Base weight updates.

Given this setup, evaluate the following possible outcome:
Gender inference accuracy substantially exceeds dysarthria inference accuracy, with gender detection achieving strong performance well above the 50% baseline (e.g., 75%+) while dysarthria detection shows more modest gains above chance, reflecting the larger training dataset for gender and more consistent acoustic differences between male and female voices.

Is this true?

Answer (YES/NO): NO